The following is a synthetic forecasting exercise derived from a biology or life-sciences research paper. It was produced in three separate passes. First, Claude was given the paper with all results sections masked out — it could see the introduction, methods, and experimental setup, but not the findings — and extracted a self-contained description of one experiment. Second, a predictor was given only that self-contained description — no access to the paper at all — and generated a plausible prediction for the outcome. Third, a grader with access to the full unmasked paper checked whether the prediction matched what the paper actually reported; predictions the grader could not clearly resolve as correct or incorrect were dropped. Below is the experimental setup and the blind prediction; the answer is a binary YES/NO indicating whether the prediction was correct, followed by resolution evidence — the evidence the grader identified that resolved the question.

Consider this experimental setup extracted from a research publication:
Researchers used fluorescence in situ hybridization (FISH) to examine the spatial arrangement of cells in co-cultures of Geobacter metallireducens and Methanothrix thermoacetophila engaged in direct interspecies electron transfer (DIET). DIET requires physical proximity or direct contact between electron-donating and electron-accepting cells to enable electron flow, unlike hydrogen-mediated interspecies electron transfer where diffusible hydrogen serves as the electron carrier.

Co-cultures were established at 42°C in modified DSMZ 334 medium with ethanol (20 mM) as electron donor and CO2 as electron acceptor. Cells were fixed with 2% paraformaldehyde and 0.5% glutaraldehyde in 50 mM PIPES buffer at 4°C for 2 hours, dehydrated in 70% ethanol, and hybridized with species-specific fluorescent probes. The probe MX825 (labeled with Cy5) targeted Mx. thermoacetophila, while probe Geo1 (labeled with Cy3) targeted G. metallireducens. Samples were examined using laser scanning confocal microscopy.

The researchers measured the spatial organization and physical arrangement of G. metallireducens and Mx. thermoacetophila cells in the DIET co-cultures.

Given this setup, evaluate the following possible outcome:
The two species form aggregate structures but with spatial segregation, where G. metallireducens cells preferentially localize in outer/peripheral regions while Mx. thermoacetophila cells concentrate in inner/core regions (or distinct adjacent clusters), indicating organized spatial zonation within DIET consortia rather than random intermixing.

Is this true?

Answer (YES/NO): NO